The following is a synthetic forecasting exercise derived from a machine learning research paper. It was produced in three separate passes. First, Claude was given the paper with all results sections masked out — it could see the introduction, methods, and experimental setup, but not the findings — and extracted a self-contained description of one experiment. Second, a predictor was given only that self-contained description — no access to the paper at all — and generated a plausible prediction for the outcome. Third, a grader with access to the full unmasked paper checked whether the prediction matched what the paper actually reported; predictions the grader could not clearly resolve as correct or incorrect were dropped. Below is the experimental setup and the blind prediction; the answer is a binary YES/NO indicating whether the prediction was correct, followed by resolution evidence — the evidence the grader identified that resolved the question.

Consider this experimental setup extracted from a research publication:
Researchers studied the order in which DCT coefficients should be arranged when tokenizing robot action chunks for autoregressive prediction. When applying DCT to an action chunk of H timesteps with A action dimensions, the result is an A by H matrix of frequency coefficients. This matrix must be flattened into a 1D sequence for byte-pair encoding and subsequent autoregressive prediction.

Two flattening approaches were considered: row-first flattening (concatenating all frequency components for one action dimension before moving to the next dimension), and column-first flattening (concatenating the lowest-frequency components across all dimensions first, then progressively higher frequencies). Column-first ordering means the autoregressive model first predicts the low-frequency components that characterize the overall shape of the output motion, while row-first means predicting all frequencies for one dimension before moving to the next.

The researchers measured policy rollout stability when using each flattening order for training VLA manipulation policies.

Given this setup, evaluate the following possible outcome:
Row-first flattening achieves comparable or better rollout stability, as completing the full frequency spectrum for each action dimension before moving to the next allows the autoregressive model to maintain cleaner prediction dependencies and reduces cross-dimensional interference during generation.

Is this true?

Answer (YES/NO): NO